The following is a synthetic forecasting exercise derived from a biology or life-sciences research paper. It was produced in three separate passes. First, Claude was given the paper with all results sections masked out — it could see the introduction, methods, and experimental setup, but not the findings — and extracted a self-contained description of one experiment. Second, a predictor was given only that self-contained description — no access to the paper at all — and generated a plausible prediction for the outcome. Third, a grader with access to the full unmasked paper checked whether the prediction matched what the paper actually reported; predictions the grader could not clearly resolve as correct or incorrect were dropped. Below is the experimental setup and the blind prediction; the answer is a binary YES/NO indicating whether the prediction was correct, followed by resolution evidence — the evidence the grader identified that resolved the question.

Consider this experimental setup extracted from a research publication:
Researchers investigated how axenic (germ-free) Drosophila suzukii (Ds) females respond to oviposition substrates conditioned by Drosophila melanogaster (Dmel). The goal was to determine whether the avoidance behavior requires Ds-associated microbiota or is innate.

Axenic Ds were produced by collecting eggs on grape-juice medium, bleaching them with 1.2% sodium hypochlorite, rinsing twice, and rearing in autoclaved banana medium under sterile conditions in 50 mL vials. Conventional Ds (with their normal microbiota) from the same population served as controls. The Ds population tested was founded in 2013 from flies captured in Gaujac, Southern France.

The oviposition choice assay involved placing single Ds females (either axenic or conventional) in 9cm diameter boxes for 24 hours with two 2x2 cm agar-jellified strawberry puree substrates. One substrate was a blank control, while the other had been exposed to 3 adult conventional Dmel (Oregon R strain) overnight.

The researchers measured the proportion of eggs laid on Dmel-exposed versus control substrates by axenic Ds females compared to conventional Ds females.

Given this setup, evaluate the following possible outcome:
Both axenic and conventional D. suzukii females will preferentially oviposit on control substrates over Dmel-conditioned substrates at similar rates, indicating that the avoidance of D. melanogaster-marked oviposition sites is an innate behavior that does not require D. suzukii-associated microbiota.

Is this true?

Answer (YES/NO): YES